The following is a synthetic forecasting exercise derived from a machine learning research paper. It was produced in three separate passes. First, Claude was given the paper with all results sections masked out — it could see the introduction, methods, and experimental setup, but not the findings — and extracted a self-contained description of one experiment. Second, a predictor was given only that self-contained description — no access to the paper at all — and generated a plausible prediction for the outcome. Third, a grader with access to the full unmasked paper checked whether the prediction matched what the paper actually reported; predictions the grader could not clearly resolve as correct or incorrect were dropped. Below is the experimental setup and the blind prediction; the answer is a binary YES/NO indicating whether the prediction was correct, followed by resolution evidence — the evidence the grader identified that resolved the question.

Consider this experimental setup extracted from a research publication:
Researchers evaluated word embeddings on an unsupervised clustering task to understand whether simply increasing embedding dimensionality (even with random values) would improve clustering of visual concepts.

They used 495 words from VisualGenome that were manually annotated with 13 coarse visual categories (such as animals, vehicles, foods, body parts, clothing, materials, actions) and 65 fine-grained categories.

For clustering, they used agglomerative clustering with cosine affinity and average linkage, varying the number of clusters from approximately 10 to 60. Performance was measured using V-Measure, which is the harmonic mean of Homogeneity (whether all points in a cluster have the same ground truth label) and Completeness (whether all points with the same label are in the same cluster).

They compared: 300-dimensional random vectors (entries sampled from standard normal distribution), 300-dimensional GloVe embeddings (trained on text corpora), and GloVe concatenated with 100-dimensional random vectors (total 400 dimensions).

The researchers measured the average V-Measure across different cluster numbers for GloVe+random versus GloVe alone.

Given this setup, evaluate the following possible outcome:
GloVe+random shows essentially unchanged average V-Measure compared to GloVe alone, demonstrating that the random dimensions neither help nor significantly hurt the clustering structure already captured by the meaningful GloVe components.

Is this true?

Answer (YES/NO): NO